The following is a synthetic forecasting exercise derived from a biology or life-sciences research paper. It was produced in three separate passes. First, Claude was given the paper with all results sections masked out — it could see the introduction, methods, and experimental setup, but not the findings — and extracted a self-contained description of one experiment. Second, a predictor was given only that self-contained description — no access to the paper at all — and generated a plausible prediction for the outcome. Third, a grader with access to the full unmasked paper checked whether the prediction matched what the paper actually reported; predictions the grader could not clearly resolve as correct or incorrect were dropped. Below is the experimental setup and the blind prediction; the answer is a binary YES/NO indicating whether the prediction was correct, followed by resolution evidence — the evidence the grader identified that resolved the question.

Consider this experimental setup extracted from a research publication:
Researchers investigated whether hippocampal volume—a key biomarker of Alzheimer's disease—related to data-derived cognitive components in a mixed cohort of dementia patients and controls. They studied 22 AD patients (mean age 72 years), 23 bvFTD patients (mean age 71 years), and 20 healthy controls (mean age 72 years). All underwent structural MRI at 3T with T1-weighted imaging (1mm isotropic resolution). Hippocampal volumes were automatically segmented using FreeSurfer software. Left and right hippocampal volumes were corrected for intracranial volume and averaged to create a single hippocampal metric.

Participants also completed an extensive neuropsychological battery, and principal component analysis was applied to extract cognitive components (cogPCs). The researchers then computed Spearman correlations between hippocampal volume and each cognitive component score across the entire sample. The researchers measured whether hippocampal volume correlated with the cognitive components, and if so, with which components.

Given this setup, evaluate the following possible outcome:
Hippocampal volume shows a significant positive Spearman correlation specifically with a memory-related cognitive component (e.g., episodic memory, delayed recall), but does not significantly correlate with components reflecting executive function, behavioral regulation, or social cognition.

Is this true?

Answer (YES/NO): YES